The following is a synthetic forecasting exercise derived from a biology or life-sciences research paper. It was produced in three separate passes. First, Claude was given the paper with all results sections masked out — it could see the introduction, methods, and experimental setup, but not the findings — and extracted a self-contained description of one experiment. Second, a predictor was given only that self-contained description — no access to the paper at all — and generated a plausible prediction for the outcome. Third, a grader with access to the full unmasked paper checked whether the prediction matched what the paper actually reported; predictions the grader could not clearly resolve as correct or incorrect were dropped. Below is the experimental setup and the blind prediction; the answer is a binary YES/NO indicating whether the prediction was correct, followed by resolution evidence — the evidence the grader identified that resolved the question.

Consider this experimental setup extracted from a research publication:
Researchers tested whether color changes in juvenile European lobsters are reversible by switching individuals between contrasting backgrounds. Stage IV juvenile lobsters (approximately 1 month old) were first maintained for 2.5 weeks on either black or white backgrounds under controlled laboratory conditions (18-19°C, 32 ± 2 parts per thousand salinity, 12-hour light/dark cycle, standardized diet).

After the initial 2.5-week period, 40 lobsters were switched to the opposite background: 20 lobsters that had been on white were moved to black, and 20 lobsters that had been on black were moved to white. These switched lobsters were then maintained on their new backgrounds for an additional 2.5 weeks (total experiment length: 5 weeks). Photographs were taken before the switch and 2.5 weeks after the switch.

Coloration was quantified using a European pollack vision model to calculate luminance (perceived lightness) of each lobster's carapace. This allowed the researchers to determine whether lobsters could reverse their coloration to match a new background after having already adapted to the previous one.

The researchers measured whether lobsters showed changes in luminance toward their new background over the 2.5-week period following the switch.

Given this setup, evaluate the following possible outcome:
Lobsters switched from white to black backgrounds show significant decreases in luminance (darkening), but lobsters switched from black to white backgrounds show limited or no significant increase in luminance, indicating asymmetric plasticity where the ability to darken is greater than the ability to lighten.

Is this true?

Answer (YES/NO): NO